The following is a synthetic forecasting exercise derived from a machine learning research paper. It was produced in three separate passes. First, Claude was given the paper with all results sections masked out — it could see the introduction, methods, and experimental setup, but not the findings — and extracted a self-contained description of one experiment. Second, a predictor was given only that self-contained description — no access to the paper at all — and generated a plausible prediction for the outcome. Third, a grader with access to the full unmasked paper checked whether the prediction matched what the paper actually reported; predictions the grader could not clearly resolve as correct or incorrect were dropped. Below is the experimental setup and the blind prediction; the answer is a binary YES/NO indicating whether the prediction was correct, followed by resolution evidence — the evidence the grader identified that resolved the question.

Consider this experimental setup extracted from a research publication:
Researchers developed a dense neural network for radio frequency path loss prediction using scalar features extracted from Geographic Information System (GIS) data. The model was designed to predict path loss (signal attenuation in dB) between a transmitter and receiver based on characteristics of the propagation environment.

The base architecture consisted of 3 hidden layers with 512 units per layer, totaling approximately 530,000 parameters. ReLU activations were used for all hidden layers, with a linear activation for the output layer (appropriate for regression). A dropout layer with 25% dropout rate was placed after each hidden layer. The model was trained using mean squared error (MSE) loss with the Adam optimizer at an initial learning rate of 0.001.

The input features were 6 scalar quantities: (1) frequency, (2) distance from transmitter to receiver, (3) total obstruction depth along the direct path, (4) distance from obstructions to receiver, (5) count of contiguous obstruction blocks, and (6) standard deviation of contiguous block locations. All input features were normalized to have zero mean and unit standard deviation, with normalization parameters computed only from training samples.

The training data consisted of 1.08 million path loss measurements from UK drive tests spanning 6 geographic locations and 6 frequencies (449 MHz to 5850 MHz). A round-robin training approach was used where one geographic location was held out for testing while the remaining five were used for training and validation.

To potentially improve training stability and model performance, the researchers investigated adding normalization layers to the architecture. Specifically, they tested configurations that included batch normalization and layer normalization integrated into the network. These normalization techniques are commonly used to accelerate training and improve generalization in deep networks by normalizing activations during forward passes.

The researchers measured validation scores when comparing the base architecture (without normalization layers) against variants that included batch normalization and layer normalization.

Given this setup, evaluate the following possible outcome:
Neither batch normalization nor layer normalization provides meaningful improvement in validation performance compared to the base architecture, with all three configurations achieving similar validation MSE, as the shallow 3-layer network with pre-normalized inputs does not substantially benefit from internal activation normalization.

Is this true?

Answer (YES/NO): YES